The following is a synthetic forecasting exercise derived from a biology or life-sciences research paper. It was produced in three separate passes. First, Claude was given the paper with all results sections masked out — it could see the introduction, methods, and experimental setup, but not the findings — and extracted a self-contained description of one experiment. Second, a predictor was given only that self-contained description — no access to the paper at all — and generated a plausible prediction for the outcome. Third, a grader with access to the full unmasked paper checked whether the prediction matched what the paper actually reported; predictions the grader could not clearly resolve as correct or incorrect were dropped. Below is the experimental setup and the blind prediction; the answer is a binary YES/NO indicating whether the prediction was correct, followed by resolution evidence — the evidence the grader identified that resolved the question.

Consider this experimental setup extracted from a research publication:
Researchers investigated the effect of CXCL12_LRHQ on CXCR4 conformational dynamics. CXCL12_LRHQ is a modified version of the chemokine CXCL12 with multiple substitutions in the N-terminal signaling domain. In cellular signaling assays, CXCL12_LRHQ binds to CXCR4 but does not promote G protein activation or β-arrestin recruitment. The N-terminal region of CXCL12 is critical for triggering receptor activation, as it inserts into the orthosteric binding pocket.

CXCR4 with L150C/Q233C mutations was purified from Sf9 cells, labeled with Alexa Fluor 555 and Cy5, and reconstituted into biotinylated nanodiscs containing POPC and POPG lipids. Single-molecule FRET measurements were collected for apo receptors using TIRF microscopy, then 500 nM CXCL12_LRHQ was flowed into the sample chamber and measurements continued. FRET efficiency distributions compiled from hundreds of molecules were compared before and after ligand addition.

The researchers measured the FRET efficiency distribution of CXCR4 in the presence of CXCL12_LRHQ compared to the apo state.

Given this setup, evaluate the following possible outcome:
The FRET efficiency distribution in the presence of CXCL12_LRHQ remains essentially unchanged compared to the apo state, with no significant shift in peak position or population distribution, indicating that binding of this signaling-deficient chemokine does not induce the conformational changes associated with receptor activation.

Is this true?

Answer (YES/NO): NO